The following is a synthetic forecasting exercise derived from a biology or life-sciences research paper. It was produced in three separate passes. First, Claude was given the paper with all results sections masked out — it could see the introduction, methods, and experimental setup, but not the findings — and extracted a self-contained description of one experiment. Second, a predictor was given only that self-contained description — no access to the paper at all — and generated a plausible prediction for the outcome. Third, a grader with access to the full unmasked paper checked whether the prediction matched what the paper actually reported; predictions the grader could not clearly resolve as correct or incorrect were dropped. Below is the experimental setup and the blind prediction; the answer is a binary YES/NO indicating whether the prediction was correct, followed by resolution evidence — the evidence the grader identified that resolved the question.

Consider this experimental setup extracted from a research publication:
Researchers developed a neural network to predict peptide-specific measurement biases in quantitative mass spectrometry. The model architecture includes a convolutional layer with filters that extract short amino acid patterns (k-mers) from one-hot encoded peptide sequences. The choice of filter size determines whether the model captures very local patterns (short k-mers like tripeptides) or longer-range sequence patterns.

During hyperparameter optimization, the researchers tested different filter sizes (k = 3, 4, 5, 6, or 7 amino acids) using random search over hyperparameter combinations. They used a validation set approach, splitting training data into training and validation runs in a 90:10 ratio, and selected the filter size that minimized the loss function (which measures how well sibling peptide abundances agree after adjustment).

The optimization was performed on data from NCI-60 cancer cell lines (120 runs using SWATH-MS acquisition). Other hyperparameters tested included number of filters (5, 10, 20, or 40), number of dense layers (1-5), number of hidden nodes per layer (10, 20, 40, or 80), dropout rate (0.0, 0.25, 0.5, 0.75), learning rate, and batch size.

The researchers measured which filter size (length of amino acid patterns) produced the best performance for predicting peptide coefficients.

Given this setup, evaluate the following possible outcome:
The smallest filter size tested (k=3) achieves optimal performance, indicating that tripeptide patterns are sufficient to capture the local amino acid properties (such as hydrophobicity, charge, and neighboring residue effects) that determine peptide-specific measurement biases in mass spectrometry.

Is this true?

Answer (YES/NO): YES